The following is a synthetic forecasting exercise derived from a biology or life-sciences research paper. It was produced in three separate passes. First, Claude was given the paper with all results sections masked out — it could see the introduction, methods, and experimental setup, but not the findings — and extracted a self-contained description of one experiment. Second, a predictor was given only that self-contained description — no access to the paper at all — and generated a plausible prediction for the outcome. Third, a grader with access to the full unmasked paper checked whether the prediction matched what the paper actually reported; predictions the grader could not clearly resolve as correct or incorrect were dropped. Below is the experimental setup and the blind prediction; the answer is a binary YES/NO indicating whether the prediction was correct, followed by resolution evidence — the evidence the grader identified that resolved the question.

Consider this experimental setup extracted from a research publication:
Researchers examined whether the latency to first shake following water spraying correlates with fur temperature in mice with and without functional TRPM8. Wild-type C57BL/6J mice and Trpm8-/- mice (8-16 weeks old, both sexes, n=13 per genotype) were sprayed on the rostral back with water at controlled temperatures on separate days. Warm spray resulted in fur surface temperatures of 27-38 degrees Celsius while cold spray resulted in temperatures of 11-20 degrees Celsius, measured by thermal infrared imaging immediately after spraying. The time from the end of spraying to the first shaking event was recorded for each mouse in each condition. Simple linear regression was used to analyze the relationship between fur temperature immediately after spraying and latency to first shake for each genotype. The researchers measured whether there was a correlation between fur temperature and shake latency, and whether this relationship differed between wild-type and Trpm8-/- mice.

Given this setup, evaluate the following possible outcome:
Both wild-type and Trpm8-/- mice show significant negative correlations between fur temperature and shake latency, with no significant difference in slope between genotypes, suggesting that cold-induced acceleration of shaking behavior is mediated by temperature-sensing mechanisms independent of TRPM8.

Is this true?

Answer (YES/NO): NO